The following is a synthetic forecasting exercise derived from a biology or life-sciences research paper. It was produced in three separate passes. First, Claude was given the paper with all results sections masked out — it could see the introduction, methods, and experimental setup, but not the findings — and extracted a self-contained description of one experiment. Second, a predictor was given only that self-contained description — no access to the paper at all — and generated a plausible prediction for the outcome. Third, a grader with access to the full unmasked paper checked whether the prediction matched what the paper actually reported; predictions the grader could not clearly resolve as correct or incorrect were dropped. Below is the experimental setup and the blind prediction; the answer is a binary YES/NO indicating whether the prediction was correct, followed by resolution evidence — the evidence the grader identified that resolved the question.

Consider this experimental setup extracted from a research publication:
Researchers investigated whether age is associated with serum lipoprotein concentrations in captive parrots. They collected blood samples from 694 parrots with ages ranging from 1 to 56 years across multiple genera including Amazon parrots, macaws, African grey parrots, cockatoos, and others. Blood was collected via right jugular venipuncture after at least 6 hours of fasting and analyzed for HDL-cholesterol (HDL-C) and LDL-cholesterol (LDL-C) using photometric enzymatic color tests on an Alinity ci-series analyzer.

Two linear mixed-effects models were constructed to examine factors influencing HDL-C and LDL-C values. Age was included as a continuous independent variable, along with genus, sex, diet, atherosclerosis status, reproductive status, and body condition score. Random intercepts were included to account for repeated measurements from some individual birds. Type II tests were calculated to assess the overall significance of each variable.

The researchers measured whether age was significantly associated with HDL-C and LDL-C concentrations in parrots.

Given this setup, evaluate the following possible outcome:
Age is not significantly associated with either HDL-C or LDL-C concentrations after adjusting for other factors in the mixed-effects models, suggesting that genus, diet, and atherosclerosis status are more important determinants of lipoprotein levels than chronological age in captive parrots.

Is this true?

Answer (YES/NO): YES